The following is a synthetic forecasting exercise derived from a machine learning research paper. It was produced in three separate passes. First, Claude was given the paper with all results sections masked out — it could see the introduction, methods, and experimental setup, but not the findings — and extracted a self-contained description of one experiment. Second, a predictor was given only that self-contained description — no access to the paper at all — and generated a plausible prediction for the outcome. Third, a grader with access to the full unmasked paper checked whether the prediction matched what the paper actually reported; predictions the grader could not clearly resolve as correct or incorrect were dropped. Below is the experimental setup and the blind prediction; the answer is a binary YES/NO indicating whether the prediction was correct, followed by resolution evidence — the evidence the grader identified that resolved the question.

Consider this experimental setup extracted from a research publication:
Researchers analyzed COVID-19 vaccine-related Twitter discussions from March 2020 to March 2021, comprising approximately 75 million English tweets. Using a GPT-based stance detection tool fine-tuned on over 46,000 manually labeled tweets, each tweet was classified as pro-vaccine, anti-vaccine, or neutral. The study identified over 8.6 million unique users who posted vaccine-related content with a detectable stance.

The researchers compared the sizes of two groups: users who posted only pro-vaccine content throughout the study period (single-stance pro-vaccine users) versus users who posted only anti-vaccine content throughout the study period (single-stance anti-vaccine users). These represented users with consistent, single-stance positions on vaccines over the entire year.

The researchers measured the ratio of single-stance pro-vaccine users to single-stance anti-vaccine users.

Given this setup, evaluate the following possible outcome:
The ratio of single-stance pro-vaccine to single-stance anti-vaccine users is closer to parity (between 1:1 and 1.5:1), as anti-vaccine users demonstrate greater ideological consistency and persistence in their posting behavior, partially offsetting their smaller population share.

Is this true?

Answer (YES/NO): NO